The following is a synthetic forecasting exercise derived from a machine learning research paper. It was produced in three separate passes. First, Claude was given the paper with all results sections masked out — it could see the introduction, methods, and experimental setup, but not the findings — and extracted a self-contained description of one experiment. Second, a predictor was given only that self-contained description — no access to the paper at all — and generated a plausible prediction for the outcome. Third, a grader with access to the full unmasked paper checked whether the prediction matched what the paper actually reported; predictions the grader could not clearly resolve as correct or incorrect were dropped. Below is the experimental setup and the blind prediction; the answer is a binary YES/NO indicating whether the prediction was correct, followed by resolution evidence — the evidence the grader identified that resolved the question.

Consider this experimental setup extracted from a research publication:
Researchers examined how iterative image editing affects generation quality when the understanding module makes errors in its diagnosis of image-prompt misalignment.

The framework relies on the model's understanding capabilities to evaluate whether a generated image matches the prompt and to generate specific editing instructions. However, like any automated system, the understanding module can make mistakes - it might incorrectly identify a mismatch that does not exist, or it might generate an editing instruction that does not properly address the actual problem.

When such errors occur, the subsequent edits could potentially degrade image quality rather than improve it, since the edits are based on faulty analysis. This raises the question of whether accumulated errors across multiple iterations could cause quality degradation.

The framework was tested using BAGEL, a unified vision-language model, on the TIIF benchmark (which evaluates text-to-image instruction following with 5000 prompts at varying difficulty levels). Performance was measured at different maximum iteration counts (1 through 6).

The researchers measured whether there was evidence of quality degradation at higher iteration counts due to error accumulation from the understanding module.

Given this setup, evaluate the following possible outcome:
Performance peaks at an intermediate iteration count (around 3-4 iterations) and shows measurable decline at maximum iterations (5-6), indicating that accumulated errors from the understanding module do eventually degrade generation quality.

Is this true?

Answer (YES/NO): NO